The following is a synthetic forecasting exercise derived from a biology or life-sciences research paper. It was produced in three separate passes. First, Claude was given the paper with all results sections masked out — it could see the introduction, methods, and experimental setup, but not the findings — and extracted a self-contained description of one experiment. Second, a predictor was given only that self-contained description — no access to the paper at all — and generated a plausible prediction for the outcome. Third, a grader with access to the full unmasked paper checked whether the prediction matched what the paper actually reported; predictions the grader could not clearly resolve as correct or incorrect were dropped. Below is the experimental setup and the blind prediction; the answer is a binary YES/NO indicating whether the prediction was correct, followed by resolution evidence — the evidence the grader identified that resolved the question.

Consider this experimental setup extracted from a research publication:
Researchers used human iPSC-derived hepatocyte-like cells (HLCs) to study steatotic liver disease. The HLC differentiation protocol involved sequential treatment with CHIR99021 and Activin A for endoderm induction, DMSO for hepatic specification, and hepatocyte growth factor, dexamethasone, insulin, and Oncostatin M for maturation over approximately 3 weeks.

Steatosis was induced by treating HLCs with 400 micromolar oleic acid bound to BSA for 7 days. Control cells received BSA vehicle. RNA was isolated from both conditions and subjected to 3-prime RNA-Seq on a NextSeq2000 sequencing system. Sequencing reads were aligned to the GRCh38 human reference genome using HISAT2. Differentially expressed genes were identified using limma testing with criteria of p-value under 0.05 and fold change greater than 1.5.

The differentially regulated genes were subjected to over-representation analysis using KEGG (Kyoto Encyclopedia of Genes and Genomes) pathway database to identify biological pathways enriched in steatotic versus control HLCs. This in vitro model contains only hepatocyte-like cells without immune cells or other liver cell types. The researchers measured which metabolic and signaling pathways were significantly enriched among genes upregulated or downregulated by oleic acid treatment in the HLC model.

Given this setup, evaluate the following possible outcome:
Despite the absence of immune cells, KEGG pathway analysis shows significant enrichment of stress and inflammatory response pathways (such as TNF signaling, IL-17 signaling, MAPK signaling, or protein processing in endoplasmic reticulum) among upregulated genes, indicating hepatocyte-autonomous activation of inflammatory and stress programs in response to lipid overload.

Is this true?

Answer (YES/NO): YES